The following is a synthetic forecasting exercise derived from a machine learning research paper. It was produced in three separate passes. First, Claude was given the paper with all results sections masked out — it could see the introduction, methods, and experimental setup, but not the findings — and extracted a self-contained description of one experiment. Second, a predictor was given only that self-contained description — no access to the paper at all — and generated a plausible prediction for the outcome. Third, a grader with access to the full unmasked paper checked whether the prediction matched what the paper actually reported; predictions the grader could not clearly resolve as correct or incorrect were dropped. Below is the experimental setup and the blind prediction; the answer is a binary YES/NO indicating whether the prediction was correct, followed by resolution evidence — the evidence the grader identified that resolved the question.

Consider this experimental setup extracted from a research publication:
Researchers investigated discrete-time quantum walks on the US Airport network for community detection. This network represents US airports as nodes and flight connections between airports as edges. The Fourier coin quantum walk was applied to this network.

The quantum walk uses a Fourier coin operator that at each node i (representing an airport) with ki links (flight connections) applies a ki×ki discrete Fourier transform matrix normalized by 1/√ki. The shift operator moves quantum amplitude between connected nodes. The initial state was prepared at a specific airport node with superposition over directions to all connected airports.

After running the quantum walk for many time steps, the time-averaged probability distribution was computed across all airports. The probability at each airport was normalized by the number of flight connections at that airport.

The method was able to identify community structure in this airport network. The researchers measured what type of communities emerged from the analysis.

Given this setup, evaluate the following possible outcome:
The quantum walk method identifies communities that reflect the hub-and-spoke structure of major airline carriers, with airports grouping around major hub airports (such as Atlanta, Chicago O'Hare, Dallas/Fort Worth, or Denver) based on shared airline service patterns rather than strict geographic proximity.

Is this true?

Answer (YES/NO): YES